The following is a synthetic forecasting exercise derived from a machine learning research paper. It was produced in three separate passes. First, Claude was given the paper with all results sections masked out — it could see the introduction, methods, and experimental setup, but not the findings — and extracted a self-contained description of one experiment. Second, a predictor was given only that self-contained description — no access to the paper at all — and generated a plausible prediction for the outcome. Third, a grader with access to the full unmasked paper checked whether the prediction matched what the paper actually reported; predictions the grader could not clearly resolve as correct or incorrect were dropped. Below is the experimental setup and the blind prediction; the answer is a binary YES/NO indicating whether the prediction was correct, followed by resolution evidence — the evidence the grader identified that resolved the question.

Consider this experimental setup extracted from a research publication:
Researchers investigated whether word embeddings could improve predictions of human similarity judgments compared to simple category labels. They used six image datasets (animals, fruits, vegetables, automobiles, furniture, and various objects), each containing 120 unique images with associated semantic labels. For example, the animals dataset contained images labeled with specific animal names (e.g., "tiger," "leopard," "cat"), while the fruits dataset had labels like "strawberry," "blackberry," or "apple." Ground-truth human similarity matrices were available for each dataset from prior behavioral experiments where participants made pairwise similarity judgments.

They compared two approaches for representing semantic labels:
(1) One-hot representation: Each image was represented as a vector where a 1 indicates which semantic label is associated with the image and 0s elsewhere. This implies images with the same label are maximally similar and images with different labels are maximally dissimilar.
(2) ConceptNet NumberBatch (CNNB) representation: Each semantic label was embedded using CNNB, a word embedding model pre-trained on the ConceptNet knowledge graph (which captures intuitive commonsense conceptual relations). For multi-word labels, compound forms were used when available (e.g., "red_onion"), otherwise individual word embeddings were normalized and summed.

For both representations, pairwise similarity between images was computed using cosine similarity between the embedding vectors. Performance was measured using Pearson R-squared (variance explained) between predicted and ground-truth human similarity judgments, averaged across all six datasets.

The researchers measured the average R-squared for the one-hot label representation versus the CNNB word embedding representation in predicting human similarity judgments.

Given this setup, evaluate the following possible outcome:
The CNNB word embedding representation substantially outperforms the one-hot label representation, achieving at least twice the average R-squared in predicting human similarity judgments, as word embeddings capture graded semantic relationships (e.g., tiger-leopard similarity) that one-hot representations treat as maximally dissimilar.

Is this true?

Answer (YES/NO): NO